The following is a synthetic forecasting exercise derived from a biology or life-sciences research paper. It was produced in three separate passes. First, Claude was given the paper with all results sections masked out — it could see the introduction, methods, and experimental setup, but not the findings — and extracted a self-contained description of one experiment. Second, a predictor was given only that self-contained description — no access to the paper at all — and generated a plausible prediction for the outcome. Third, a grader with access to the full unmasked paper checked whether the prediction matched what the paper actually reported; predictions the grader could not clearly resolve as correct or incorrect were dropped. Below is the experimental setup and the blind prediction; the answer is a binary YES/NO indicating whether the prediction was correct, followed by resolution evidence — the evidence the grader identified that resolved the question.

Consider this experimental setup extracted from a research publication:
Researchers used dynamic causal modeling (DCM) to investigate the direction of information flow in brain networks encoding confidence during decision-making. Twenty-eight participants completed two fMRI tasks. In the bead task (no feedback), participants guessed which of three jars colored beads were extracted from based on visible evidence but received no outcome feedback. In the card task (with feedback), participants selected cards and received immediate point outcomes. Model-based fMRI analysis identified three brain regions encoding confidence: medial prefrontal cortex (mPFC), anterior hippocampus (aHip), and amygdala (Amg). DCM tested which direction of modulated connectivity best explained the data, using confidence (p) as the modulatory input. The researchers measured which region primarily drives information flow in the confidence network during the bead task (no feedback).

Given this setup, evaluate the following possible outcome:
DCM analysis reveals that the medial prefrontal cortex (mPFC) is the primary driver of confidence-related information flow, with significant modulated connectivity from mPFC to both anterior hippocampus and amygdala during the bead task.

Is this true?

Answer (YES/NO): NO